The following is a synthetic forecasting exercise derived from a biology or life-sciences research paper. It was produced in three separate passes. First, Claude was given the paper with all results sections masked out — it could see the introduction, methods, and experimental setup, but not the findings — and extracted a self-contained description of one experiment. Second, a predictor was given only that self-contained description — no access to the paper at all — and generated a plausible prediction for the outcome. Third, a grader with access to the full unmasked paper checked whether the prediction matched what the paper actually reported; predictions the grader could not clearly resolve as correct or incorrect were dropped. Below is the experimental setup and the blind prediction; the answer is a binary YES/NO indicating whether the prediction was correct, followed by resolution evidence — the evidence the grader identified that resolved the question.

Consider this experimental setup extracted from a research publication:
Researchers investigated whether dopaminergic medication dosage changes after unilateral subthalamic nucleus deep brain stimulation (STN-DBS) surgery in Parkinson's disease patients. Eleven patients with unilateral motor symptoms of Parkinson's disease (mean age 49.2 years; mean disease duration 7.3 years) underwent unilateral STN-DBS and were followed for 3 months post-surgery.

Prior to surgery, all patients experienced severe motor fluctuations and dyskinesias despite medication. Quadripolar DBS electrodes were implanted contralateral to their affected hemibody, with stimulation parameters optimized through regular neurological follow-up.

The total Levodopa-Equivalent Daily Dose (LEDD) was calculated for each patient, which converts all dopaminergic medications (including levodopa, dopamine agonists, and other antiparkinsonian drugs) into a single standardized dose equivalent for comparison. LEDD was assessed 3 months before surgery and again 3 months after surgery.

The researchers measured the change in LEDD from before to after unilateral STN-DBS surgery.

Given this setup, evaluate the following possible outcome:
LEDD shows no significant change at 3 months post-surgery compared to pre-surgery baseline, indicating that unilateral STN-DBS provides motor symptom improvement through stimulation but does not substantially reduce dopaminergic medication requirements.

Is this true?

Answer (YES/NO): NO